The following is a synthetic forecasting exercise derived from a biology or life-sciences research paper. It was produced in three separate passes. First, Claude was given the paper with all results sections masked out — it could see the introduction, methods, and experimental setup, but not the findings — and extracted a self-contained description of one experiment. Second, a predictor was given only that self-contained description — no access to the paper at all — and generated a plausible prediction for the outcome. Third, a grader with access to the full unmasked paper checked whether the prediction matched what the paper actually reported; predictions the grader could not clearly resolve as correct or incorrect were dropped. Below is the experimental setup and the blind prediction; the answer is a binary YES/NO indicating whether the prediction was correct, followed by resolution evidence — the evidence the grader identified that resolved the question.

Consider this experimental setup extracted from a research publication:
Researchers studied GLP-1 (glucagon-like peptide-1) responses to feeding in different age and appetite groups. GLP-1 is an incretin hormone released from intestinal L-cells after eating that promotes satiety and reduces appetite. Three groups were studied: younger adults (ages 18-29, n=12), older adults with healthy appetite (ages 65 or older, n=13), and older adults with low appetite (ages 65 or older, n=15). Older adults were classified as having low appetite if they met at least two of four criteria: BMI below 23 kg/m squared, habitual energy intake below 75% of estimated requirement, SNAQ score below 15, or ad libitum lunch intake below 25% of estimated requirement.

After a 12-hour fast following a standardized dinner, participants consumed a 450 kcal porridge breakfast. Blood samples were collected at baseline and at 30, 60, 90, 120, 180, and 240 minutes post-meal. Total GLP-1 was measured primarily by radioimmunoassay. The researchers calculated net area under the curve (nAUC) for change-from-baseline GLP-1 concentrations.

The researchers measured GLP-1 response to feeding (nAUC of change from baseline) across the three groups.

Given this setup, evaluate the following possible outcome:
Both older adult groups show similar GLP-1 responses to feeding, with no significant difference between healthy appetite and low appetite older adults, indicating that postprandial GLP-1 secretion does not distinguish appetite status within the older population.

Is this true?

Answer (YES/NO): NO